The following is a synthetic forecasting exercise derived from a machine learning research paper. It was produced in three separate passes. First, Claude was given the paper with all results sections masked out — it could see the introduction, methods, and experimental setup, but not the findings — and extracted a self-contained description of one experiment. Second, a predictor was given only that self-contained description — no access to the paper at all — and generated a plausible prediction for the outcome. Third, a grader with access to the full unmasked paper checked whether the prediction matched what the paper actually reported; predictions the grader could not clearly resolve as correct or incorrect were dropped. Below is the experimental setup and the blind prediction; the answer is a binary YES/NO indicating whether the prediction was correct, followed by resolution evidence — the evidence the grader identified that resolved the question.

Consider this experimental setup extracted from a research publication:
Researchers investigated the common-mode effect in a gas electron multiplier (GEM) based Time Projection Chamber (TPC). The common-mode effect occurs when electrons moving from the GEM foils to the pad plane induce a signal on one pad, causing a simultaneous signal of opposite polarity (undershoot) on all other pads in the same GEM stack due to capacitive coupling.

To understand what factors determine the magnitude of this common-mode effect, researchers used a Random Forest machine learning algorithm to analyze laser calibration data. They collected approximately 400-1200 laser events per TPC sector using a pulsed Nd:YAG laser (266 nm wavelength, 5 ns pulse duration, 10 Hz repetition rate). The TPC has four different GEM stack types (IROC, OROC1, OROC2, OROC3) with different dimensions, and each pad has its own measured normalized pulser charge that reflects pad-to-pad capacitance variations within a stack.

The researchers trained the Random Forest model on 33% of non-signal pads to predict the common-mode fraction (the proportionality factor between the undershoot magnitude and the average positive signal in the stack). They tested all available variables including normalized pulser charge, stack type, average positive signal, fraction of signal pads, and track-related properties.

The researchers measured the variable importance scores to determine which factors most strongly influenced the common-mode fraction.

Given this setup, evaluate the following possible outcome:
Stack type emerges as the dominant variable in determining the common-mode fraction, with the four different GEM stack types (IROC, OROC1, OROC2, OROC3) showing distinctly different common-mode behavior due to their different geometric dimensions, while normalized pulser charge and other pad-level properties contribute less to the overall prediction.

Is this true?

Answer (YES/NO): NO